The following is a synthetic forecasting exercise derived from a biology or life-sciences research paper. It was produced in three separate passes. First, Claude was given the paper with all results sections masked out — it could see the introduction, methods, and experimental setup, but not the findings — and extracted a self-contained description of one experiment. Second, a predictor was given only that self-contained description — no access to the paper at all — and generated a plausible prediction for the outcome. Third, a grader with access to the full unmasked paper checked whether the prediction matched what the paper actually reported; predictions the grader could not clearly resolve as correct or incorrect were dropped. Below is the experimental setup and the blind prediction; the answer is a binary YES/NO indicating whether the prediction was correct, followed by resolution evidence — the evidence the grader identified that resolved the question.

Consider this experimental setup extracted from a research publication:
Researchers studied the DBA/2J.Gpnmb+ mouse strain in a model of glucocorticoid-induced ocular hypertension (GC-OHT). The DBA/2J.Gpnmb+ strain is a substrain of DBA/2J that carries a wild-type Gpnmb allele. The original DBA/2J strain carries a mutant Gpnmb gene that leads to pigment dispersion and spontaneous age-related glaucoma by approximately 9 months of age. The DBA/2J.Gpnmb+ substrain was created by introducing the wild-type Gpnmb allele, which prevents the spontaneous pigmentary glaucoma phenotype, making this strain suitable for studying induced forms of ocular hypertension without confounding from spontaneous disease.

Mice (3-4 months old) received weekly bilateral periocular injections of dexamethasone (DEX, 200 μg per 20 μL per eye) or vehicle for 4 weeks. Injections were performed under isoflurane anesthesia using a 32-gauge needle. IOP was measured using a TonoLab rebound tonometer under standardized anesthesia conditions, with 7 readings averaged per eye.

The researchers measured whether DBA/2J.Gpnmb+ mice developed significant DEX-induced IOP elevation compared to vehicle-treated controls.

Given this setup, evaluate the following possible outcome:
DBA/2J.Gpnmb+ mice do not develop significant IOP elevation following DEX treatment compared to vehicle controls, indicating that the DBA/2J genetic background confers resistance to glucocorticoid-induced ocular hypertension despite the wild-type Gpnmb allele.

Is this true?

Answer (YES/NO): YES